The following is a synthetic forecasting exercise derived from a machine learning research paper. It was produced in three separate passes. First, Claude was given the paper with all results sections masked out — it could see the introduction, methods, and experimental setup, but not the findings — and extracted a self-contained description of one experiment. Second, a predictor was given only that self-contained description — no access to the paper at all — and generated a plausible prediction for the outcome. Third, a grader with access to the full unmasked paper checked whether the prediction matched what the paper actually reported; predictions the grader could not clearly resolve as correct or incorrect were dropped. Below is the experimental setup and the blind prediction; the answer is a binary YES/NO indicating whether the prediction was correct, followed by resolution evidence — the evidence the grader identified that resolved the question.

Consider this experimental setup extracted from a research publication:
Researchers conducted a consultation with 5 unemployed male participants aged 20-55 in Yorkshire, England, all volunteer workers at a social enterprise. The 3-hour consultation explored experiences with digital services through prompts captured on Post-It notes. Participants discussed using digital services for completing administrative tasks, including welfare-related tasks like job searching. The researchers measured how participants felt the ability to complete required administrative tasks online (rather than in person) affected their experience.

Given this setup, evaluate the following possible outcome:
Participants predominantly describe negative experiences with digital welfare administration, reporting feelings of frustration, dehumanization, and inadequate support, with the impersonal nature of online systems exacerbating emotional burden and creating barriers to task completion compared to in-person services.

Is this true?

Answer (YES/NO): NO